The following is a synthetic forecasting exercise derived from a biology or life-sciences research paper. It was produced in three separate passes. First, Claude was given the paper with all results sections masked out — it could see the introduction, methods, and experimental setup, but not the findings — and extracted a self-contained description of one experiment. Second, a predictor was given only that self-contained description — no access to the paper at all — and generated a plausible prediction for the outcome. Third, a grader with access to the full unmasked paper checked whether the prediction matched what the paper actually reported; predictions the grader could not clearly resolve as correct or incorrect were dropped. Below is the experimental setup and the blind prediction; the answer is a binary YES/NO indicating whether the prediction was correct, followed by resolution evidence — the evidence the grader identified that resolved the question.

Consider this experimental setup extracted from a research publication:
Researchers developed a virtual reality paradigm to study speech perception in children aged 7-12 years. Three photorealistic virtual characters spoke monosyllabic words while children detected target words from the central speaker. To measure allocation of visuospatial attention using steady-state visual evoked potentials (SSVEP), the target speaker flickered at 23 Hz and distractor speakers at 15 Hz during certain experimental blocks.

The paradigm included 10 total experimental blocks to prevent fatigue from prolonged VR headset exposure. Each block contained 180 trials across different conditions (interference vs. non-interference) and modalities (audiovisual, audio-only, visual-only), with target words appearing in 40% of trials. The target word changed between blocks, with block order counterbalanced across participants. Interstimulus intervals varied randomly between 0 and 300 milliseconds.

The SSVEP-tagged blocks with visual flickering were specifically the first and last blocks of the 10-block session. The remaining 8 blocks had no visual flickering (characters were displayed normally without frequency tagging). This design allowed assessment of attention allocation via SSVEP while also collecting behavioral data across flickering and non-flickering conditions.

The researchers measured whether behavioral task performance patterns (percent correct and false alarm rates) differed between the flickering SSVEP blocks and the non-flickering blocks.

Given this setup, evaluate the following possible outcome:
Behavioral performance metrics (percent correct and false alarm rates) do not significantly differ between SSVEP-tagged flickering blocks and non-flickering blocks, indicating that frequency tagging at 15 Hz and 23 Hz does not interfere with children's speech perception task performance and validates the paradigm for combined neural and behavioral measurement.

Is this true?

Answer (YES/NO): YES